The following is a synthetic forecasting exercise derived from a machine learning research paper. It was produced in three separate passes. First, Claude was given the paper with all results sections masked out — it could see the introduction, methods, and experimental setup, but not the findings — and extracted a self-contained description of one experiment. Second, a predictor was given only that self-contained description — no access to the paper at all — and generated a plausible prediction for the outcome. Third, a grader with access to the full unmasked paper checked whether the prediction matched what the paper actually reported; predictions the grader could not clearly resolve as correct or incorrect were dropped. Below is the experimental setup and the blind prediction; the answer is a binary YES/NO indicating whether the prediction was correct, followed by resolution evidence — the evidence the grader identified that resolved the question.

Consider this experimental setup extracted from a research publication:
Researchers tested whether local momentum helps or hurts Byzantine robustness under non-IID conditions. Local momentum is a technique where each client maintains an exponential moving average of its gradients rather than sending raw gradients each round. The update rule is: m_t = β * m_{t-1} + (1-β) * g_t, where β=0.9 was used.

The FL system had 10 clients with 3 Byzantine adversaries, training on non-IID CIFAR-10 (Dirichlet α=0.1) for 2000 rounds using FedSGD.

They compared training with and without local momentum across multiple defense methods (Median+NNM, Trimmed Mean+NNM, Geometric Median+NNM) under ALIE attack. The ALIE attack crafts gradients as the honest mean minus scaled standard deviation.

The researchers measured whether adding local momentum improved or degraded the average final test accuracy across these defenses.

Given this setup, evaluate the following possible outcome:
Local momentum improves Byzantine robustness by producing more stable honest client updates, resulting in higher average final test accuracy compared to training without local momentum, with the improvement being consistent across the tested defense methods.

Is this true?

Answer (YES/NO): NO